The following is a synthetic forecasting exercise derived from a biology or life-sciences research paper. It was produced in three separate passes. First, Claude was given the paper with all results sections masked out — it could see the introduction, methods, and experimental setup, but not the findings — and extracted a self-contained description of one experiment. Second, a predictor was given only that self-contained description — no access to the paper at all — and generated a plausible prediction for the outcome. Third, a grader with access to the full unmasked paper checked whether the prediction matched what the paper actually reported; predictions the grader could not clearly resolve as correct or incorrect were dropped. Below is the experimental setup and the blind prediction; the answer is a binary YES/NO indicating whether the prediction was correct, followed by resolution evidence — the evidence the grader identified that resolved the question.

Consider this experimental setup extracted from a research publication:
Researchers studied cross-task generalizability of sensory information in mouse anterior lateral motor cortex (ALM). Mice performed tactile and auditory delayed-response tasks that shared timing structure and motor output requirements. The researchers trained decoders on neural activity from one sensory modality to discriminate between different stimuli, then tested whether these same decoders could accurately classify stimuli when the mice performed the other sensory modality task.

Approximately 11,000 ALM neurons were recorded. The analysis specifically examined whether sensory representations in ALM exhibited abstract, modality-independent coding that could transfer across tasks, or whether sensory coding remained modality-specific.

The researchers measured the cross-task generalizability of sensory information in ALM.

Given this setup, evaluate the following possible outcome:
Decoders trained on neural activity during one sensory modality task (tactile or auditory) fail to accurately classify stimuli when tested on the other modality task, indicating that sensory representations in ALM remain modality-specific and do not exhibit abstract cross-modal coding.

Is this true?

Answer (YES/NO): YES